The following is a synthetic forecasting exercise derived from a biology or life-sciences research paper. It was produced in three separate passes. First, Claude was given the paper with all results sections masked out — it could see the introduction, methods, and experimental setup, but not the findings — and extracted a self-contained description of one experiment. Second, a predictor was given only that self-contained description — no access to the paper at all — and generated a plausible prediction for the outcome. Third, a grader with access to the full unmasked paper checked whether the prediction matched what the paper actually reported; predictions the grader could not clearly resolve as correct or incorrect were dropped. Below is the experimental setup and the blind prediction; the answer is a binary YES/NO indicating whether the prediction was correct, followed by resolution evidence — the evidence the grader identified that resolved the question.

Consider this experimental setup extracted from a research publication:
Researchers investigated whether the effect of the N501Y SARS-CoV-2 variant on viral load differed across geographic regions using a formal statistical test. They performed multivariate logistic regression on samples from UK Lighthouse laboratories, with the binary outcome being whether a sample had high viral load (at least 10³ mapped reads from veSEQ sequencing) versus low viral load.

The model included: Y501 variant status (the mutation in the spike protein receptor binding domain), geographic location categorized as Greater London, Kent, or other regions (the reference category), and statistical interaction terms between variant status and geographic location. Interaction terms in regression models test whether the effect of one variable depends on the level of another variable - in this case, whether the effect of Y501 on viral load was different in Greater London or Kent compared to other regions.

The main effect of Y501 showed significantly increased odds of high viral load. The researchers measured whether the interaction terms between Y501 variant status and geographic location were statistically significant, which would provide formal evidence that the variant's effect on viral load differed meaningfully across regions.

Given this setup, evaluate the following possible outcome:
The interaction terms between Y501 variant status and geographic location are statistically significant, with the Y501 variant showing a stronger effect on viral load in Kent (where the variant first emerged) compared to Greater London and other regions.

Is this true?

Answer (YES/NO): NO